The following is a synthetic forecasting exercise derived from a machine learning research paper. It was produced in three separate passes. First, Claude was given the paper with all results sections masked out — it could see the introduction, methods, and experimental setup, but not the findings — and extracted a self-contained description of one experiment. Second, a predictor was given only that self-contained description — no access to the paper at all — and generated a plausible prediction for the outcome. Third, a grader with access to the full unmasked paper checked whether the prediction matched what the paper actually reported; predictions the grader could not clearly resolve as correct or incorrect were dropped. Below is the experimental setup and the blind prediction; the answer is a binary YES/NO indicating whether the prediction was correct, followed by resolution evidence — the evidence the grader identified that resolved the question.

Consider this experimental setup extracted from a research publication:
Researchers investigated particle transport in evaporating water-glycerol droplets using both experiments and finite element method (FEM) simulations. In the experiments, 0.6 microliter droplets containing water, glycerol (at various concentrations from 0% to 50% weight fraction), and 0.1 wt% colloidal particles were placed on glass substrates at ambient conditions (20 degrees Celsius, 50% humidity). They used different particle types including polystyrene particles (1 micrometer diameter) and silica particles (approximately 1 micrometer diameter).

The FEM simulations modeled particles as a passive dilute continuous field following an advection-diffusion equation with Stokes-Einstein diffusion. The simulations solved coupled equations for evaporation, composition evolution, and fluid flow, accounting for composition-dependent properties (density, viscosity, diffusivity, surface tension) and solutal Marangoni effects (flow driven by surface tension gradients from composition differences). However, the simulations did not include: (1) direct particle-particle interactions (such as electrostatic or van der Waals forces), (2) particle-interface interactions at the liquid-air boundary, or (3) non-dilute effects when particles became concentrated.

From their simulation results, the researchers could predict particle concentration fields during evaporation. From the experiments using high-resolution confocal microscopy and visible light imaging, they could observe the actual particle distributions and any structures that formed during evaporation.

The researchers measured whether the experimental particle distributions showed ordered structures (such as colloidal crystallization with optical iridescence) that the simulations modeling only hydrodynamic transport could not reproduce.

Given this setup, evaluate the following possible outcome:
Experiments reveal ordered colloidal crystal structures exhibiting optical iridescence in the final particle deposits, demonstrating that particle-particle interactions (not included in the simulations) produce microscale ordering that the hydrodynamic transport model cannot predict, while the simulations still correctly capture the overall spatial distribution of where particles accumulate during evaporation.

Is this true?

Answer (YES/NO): NO